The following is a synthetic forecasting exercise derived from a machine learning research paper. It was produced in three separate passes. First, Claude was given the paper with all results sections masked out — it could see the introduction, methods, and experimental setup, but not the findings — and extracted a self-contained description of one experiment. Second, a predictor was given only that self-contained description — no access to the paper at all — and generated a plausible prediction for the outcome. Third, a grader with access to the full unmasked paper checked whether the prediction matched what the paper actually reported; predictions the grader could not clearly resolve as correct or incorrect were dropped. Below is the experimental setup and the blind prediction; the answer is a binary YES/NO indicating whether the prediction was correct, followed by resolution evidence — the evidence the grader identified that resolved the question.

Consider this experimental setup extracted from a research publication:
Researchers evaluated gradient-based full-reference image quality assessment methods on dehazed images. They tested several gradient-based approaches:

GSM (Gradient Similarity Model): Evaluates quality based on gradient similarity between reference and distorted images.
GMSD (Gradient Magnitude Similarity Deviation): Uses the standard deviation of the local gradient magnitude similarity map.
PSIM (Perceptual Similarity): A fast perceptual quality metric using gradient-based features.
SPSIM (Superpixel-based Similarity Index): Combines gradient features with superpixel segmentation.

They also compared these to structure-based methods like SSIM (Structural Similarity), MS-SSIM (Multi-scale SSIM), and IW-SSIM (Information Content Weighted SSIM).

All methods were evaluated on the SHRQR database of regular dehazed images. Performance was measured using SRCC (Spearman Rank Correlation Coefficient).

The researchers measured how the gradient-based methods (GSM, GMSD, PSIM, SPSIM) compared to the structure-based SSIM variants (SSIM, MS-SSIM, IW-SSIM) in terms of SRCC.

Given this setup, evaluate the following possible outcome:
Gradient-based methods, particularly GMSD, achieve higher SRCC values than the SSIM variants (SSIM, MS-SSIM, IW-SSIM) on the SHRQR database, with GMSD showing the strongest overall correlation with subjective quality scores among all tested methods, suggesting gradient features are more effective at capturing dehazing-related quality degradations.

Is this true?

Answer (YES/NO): NO